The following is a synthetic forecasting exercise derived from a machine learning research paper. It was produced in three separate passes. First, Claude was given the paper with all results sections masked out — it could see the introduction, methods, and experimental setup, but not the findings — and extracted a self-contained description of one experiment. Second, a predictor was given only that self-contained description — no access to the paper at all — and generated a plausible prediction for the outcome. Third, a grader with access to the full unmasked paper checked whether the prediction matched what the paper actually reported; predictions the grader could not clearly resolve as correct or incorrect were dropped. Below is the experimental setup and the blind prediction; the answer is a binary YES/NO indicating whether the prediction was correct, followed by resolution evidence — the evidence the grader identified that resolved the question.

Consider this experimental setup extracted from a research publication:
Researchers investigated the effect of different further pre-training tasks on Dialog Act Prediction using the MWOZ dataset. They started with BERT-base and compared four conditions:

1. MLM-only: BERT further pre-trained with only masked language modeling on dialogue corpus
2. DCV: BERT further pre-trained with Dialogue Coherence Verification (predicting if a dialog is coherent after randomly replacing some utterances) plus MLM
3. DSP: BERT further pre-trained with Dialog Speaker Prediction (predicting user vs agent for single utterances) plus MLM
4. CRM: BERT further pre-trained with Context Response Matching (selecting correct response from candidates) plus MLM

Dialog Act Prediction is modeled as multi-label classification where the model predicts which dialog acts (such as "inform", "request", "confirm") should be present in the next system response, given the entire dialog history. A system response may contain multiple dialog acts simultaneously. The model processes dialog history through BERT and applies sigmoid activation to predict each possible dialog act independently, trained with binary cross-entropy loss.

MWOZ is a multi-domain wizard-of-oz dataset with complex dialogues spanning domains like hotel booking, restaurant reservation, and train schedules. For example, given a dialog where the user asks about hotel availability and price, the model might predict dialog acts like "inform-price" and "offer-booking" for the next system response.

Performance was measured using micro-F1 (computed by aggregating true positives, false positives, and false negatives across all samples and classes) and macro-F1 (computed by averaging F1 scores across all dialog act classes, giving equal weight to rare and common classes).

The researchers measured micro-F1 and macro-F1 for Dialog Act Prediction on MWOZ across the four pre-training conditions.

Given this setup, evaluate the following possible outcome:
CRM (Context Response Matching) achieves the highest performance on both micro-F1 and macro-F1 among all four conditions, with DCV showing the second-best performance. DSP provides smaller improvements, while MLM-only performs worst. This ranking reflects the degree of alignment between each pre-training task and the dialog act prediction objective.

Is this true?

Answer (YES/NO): NO